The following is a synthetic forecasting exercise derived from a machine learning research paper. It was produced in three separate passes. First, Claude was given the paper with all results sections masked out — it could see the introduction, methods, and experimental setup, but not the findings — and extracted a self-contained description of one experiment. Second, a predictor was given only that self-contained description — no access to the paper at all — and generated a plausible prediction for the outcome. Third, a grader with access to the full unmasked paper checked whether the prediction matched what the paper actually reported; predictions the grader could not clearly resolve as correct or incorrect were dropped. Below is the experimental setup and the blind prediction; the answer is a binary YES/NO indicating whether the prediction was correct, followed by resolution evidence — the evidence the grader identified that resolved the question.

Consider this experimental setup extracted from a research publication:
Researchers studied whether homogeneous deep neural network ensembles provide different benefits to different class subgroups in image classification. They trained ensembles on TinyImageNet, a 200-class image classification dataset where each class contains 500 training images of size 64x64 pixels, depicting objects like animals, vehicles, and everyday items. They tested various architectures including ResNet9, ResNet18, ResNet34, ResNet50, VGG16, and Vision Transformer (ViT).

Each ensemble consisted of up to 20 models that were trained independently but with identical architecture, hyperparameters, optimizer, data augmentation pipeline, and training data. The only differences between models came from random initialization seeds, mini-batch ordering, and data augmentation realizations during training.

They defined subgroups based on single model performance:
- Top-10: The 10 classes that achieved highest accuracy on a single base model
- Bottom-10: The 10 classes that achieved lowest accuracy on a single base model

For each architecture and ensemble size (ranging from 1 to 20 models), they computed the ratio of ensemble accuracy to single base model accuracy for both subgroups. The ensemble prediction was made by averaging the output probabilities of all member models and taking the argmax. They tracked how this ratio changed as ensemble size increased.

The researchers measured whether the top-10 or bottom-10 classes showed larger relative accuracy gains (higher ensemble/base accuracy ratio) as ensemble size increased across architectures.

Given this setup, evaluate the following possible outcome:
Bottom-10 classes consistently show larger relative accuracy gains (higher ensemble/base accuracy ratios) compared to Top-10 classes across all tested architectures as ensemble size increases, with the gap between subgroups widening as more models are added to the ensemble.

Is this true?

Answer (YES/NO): YES